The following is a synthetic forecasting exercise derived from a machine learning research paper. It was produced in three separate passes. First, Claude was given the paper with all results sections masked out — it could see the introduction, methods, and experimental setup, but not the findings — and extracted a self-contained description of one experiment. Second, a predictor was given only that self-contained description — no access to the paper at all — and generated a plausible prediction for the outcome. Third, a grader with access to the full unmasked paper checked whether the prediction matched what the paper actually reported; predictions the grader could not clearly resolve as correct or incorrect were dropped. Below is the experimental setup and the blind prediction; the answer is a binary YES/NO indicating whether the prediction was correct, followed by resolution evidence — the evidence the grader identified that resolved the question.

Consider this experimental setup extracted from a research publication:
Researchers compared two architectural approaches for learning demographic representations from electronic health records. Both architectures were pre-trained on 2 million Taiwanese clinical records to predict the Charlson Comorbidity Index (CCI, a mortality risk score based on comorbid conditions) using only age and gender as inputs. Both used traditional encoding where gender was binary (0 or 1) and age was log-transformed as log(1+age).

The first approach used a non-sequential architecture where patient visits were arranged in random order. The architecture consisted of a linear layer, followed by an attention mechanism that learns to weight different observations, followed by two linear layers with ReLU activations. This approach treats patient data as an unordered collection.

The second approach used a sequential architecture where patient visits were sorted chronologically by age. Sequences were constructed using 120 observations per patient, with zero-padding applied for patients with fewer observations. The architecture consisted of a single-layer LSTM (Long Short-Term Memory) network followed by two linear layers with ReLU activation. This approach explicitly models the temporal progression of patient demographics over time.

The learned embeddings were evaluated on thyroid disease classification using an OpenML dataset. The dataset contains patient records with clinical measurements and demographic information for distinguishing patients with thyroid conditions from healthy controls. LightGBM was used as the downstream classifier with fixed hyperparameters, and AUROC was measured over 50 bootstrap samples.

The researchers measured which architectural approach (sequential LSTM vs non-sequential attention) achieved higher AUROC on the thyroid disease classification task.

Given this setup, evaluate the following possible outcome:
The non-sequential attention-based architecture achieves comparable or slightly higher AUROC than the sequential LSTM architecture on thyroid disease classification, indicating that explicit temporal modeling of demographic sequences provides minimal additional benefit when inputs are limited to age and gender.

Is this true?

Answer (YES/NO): NO